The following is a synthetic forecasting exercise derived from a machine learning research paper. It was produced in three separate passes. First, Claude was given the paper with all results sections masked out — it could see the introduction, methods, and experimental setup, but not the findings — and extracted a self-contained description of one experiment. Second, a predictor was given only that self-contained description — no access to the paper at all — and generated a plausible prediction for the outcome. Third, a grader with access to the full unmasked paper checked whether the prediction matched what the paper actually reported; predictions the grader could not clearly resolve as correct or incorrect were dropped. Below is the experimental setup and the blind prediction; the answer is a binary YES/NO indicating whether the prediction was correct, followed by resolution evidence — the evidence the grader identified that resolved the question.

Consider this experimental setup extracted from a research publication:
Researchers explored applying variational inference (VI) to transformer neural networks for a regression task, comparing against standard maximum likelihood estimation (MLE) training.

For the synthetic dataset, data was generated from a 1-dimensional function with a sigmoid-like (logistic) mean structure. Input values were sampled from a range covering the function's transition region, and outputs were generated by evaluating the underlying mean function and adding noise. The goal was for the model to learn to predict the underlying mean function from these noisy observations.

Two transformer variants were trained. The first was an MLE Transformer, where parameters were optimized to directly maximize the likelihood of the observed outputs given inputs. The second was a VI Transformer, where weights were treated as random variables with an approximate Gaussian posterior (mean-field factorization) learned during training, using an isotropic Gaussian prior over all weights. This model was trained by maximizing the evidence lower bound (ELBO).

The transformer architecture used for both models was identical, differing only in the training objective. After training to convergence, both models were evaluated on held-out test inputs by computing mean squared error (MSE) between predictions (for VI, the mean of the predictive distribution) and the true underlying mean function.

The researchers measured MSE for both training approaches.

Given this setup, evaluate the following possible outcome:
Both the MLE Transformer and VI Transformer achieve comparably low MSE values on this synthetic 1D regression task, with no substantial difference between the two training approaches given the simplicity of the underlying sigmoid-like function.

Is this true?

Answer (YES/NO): NO